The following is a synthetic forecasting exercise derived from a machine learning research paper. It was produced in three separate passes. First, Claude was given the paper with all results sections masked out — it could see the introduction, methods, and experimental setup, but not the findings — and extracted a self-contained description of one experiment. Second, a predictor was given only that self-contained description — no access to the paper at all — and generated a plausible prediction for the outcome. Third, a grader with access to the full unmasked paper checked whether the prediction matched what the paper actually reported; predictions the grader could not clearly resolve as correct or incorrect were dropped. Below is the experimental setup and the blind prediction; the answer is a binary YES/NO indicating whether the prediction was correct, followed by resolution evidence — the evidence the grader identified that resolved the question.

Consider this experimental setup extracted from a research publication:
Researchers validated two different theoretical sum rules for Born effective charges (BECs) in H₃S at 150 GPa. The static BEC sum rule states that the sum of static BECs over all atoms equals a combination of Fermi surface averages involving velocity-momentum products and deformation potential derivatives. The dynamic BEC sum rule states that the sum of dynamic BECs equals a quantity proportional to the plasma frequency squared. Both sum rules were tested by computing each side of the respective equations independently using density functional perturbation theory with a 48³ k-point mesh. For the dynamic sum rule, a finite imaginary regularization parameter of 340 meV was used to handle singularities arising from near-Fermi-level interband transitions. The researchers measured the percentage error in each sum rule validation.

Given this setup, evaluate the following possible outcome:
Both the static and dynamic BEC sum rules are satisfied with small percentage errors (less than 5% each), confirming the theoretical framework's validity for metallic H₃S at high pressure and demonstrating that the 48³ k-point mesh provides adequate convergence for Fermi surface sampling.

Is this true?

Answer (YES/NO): YES